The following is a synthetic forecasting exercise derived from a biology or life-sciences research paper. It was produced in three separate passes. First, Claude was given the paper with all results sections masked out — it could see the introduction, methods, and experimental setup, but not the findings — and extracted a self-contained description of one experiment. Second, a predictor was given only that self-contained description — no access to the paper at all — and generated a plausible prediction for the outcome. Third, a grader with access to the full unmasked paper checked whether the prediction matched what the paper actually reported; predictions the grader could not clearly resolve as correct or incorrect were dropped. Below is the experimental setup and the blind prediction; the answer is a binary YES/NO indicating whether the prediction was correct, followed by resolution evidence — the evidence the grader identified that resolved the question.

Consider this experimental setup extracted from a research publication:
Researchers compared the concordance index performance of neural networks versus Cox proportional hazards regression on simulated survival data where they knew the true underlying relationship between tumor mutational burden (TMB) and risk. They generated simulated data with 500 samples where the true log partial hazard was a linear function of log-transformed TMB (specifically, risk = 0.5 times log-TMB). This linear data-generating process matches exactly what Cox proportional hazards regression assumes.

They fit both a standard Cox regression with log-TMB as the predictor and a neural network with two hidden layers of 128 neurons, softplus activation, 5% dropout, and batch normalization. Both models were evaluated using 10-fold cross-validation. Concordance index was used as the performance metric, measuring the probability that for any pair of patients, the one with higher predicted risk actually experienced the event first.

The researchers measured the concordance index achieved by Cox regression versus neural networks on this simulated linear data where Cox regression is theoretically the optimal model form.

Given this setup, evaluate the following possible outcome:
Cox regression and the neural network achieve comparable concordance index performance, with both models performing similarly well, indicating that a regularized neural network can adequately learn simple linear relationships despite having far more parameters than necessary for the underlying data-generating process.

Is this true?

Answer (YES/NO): YES